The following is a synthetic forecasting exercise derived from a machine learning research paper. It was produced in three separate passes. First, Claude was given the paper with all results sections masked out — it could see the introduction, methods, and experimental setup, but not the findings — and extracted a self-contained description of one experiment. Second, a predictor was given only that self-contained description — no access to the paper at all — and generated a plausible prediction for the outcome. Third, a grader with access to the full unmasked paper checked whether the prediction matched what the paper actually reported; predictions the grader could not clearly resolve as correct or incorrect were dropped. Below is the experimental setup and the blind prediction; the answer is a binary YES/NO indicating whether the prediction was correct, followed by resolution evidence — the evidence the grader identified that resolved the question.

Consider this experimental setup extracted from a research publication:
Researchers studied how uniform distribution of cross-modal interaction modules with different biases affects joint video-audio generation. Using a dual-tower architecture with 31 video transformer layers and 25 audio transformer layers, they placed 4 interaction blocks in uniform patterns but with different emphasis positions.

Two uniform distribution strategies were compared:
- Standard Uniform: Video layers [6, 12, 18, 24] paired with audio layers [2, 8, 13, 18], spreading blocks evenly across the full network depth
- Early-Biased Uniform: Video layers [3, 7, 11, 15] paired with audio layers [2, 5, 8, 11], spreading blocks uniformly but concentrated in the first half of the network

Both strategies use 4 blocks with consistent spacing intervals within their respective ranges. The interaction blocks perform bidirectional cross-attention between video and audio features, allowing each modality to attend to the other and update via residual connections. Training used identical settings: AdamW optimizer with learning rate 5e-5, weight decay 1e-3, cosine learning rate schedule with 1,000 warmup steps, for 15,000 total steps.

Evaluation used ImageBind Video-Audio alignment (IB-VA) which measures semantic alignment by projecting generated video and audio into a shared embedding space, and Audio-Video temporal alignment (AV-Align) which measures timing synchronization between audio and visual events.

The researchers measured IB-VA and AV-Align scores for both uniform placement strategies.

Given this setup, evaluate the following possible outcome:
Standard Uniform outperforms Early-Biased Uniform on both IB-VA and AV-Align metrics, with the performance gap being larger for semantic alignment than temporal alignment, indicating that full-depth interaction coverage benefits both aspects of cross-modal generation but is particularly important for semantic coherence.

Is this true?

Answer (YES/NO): NO